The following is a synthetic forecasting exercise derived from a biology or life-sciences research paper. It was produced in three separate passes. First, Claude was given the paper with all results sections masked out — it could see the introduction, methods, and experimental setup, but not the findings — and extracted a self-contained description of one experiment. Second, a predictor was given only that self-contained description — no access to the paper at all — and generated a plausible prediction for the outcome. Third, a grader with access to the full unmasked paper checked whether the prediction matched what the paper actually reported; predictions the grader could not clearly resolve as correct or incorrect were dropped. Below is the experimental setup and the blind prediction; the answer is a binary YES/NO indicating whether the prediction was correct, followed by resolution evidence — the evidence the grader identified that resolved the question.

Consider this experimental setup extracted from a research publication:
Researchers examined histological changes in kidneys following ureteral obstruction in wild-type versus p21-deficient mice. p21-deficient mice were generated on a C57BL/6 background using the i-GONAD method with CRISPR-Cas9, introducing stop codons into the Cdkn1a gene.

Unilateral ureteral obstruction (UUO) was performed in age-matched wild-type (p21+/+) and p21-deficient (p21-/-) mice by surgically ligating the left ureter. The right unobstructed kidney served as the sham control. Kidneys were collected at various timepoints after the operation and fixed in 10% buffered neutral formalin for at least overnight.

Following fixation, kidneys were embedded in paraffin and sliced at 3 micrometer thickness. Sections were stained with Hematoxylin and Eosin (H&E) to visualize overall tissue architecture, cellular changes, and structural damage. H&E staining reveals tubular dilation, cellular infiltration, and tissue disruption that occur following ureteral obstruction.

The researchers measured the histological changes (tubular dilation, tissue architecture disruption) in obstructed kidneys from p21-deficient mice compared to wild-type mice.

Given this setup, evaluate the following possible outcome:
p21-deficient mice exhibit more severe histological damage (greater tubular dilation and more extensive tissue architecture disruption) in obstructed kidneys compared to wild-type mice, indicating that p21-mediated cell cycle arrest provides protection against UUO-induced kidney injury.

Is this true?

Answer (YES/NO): YES